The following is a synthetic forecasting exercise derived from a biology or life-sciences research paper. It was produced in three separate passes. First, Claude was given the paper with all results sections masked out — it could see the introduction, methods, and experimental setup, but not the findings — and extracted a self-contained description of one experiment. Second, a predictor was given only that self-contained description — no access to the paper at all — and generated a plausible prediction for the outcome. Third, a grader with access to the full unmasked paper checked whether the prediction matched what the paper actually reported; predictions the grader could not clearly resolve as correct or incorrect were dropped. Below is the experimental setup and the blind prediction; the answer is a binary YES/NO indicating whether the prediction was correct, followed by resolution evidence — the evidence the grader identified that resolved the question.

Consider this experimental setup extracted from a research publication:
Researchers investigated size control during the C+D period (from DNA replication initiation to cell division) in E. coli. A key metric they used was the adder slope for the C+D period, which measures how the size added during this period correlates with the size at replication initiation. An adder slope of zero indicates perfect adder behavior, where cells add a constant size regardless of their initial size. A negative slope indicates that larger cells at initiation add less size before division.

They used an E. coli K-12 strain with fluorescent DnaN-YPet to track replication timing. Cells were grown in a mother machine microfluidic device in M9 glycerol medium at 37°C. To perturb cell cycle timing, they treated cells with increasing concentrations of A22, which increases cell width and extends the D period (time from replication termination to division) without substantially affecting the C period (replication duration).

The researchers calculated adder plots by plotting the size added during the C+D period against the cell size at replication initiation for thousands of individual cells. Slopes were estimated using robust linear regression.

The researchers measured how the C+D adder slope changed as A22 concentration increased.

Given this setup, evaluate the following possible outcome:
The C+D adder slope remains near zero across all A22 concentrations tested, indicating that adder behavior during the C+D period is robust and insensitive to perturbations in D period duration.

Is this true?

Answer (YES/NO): NO